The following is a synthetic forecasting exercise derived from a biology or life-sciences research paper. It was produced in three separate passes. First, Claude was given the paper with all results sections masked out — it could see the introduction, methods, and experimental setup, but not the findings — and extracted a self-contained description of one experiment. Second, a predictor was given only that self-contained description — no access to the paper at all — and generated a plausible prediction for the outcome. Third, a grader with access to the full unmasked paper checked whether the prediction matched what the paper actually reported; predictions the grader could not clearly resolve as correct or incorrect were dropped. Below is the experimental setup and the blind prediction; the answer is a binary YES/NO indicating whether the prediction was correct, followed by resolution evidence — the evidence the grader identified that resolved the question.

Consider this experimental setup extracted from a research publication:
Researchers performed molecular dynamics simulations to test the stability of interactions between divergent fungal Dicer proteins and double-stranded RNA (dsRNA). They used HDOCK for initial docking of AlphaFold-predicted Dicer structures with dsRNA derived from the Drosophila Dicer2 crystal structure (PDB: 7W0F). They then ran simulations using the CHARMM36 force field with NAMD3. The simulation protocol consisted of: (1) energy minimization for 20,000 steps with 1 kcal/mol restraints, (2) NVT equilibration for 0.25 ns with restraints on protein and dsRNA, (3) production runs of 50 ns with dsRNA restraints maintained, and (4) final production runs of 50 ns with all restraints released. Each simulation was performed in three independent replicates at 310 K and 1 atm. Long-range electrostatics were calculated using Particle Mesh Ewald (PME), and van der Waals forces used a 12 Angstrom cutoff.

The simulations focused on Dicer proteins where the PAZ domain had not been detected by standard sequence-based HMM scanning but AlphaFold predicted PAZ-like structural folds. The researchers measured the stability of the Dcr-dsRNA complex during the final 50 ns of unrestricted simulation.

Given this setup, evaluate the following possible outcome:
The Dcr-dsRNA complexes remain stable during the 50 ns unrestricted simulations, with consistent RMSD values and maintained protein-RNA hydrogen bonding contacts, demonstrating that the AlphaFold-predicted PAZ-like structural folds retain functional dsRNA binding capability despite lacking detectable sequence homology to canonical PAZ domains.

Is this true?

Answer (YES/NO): YES